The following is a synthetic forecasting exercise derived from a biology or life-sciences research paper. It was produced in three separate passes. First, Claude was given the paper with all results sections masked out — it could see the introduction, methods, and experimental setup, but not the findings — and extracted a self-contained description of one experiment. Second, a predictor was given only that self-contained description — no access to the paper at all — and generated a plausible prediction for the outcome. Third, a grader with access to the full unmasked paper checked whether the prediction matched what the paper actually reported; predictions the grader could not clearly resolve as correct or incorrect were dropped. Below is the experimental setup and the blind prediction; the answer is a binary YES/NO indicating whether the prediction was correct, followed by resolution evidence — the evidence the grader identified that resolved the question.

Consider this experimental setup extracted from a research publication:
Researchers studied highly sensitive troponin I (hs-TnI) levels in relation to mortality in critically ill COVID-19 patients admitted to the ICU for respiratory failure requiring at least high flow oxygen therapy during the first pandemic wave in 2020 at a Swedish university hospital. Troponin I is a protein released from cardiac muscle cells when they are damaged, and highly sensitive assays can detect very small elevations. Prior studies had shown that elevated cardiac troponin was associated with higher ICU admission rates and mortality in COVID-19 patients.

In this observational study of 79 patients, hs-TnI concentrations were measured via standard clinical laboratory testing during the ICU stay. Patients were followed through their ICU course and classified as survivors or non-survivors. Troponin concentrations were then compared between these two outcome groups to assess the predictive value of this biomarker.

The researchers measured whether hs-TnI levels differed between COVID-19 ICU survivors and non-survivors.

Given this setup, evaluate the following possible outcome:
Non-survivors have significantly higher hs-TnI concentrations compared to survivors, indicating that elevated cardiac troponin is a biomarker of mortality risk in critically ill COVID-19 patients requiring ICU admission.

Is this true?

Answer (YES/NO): YES